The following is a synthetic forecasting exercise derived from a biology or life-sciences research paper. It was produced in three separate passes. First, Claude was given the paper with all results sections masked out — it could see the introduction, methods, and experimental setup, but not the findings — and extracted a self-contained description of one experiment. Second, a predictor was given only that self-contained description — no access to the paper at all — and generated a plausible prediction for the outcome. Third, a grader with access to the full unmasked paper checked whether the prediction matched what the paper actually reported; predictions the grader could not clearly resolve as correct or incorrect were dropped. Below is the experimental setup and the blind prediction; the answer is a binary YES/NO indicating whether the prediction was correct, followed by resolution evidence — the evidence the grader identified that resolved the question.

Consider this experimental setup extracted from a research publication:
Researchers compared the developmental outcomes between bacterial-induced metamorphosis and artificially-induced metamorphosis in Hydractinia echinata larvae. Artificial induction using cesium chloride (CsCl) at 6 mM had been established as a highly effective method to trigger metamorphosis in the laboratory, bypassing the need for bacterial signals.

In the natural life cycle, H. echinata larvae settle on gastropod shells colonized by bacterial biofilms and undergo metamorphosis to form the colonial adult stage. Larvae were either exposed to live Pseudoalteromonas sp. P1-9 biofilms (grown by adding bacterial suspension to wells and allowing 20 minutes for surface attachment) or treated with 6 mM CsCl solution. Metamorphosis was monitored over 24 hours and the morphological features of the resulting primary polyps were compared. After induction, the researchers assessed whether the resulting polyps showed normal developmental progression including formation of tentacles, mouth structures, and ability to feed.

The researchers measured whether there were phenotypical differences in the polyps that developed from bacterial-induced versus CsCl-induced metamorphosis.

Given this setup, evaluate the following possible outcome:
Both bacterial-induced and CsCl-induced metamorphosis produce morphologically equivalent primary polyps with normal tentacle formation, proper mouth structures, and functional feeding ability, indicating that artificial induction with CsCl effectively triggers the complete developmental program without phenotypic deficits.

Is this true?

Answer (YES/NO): NO